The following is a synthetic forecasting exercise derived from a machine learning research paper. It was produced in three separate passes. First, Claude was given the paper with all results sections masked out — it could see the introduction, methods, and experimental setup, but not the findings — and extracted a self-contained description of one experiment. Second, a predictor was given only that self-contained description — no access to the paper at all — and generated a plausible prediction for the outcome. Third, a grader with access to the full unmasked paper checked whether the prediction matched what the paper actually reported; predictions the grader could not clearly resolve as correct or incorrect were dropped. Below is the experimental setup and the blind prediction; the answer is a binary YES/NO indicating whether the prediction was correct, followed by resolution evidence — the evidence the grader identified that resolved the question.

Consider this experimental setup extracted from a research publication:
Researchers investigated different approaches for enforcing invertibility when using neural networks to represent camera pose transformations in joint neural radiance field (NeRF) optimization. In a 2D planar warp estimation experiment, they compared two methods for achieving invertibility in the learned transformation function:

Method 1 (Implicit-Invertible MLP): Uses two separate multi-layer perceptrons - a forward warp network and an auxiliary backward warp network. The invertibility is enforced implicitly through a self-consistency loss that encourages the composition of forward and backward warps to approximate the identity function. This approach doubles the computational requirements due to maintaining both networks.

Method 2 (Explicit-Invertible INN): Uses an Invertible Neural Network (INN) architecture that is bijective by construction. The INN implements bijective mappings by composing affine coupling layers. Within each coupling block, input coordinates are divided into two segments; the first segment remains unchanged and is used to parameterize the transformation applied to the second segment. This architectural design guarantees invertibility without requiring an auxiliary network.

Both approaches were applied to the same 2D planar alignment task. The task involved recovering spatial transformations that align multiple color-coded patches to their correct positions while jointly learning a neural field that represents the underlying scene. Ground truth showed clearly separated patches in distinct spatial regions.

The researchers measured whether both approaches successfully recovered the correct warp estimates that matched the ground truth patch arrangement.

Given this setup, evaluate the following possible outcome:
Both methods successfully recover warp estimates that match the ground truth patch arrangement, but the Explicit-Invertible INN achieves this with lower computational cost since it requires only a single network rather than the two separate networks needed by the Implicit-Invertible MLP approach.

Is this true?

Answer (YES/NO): YES